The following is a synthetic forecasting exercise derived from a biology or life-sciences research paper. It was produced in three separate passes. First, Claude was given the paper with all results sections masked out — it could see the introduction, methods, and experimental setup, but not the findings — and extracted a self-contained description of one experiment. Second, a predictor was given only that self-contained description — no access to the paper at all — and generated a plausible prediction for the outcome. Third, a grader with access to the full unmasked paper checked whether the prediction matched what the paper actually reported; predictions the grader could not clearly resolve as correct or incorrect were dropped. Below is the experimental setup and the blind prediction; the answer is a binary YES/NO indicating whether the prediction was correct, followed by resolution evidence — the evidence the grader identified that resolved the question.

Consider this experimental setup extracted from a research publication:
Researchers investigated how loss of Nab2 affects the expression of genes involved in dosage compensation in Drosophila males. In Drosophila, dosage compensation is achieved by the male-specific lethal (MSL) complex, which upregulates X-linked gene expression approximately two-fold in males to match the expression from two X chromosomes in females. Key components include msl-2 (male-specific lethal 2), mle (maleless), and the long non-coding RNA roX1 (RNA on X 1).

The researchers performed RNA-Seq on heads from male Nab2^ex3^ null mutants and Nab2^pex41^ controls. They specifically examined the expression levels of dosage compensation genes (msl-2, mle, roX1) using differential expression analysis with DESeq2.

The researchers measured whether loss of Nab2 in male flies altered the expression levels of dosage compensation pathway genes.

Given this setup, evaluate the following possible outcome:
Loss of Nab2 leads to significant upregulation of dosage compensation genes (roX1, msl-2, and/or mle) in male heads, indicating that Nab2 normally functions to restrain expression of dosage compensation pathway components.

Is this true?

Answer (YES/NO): NO